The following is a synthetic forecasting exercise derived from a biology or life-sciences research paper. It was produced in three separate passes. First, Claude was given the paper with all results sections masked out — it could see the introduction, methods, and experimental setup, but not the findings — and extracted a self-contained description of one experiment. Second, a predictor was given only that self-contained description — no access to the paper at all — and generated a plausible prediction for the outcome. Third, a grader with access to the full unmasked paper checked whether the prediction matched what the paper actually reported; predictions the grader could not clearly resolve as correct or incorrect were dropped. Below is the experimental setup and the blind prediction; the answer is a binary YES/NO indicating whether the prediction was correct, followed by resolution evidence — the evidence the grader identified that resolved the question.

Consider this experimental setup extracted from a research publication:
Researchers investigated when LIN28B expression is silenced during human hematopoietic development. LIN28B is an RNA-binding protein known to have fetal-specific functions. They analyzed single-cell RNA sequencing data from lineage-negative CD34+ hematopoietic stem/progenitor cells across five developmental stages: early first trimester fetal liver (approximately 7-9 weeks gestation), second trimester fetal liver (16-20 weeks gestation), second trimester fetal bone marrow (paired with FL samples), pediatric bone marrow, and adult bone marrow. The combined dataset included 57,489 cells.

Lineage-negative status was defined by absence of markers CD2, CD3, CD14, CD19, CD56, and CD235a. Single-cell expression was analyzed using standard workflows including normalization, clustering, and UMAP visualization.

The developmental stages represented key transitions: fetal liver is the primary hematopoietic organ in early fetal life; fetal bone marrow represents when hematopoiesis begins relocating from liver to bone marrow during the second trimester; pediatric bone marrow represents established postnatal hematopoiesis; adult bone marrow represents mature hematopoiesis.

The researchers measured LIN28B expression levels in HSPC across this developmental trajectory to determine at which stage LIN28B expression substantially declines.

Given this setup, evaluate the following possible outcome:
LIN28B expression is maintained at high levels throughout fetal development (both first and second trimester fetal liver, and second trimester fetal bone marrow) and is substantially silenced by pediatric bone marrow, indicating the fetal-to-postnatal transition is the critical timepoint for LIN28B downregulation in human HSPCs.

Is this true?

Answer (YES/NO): NO